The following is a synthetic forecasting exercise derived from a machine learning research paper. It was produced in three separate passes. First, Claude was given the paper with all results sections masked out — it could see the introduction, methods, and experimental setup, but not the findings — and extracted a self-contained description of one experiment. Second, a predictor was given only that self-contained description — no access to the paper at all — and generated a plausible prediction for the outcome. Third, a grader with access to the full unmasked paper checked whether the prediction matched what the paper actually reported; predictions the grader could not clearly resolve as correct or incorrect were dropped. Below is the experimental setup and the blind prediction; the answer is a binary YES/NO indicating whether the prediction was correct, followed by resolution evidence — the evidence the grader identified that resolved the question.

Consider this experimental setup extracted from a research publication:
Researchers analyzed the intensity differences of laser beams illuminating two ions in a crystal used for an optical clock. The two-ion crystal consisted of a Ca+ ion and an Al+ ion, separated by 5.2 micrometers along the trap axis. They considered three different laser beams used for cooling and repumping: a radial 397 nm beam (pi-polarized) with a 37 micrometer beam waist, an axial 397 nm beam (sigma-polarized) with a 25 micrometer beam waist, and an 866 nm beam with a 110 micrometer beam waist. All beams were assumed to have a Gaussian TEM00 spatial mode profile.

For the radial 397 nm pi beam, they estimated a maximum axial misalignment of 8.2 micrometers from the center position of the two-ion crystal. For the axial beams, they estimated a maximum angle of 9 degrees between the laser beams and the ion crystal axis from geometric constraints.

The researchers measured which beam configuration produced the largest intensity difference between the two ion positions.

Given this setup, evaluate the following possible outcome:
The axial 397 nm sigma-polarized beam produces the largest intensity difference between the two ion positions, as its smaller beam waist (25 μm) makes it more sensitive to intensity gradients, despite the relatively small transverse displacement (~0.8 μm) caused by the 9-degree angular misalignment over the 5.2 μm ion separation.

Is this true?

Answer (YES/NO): NO